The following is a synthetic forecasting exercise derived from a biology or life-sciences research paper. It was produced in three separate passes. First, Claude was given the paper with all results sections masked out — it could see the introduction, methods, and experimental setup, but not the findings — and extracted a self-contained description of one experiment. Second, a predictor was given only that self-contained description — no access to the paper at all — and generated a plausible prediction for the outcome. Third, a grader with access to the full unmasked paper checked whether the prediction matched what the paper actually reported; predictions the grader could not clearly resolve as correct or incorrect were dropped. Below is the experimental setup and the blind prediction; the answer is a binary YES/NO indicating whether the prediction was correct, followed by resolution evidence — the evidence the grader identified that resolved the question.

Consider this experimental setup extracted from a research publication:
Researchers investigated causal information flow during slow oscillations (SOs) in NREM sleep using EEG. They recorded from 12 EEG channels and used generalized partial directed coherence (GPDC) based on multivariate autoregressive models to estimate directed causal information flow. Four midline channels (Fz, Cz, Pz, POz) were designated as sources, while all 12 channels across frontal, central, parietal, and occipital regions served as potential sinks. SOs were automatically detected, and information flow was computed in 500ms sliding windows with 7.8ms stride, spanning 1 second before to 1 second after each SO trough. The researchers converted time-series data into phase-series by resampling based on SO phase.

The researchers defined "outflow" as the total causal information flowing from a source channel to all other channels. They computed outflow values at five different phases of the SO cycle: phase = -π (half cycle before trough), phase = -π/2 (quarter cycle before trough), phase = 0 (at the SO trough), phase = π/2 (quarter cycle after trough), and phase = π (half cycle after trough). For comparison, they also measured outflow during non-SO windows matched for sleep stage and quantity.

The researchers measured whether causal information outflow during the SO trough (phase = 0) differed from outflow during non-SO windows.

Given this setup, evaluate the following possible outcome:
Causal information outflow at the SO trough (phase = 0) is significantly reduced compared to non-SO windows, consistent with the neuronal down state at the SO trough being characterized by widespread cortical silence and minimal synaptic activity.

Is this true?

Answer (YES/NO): NO